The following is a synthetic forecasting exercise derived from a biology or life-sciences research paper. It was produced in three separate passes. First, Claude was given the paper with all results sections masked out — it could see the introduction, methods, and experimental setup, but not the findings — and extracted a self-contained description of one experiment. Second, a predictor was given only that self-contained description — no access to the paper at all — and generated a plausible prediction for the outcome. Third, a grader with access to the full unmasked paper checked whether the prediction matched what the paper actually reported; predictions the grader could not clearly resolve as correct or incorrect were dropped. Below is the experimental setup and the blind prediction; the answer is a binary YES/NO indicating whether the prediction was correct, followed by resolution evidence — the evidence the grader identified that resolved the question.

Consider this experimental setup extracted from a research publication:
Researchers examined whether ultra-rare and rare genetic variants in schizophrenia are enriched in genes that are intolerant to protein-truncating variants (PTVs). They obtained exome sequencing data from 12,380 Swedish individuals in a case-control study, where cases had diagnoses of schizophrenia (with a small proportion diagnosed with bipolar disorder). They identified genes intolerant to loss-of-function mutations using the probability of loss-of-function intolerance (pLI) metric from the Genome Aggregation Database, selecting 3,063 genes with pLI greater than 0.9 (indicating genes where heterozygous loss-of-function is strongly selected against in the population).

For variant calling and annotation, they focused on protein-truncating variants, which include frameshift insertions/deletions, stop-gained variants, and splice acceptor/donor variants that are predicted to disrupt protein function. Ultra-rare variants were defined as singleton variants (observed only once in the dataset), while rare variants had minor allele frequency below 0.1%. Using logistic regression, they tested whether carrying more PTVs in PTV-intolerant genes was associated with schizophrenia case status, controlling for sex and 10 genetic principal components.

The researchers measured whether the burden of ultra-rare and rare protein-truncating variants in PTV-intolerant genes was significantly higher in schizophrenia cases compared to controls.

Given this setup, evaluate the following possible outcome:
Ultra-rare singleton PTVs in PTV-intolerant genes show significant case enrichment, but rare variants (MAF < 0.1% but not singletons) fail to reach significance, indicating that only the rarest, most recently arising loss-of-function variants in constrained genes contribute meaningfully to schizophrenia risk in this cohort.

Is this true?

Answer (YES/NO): NO